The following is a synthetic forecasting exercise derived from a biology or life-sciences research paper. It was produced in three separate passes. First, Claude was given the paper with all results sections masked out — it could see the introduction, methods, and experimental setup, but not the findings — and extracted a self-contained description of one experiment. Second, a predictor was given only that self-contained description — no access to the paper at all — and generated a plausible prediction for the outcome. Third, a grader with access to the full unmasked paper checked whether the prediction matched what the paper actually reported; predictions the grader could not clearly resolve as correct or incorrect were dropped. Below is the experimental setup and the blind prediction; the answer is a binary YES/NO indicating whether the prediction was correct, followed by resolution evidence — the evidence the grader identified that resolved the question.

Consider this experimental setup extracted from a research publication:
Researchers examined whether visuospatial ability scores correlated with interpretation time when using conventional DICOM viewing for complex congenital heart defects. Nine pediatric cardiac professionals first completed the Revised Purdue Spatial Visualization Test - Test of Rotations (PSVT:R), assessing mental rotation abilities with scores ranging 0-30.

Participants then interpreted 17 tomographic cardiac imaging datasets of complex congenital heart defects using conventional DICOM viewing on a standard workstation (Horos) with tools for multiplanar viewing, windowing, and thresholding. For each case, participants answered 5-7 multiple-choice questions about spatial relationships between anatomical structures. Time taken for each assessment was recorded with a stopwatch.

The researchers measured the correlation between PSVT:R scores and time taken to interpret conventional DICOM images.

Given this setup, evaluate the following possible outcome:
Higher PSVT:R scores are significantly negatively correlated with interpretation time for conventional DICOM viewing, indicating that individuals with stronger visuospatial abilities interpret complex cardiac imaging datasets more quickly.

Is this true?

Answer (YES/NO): NO